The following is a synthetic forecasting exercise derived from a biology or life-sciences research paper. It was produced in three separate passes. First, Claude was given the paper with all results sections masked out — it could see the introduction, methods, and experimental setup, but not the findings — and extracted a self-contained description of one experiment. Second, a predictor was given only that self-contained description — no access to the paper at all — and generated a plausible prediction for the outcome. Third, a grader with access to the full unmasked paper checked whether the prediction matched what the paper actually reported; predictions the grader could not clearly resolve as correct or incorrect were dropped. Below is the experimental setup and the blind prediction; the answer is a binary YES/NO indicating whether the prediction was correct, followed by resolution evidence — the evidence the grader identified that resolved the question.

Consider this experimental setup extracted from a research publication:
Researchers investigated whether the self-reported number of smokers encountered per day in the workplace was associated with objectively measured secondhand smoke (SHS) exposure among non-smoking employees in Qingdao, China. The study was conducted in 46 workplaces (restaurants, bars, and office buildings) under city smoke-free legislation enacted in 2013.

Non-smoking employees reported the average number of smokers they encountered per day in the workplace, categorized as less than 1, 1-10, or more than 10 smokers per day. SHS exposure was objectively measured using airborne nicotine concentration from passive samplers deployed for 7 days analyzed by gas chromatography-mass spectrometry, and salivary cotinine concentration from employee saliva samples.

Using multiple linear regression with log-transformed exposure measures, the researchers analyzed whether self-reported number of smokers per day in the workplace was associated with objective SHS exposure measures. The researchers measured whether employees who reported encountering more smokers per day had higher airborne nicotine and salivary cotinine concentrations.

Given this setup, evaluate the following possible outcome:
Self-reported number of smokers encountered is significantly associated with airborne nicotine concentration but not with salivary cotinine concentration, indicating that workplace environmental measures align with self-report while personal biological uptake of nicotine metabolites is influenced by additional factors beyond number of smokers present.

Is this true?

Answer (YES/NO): YES